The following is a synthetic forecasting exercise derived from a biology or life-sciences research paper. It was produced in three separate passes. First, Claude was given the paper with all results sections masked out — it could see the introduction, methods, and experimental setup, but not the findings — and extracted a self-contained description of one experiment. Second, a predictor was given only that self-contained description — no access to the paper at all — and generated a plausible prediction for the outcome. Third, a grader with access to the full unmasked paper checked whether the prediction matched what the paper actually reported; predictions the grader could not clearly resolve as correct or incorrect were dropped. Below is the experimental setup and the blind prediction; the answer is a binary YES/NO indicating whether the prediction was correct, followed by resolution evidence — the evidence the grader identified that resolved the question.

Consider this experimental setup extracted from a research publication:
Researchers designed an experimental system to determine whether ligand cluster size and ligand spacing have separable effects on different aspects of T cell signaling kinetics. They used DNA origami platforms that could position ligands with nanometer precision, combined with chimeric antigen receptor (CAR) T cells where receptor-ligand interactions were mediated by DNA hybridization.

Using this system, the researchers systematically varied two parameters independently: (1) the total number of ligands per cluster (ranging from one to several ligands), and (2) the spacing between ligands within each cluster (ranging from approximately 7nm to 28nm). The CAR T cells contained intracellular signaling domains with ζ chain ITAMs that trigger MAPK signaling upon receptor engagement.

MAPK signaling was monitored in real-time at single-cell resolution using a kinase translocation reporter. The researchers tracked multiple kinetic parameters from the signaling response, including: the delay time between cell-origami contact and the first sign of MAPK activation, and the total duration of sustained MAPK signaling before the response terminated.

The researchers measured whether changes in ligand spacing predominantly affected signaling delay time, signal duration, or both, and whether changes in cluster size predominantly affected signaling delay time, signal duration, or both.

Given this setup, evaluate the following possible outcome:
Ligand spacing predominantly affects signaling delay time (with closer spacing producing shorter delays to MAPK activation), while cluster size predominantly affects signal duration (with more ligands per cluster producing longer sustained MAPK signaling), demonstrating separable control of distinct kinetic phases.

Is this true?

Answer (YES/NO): NO